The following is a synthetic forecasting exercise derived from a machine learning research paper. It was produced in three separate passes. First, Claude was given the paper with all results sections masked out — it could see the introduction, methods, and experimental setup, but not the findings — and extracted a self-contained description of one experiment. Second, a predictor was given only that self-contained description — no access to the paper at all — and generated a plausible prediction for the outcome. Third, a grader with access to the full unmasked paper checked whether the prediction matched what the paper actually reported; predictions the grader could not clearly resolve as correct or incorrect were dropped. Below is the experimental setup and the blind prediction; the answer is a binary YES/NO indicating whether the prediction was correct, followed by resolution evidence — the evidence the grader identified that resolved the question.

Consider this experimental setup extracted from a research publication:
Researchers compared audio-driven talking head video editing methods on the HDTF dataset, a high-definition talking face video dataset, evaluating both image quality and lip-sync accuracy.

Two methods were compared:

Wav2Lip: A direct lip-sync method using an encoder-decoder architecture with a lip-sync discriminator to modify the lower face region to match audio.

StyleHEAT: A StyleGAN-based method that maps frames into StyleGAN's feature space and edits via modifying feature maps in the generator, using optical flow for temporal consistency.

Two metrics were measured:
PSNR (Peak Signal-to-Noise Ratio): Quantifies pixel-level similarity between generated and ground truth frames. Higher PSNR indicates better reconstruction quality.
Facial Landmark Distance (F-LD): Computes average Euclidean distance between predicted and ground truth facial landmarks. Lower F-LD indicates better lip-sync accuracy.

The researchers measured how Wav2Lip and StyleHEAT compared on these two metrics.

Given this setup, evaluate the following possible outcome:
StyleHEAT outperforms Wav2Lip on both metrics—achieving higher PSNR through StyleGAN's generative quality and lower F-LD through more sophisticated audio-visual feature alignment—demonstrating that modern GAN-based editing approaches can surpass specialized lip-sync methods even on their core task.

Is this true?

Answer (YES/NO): NO